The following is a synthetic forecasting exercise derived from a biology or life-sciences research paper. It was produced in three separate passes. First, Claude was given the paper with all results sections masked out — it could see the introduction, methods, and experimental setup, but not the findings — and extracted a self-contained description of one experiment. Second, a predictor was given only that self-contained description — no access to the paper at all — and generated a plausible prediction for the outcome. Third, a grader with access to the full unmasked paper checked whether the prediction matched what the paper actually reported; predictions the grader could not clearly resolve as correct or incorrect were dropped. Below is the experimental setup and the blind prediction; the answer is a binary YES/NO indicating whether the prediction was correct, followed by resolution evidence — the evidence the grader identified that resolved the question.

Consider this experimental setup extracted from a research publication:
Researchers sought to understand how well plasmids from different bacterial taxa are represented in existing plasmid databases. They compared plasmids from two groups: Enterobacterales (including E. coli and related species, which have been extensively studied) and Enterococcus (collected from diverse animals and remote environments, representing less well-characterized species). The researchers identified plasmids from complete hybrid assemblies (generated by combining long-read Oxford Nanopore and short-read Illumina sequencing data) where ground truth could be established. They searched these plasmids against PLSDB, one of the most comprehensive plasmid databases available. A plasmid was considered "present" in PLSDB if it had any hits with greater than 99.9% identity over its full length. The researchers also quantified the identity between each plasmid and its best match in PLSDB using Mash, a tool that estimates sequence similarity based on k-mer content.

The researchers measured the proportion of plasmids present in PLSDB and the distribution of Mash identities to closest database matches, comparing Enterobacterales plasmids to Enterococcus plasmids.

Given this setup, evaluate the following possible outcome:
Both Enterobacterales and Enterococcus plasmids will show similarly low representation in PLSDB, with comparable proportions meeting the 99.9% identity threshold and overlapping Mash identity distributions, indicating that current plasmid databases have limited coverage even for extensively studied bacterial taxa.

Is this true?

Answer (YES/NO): NO